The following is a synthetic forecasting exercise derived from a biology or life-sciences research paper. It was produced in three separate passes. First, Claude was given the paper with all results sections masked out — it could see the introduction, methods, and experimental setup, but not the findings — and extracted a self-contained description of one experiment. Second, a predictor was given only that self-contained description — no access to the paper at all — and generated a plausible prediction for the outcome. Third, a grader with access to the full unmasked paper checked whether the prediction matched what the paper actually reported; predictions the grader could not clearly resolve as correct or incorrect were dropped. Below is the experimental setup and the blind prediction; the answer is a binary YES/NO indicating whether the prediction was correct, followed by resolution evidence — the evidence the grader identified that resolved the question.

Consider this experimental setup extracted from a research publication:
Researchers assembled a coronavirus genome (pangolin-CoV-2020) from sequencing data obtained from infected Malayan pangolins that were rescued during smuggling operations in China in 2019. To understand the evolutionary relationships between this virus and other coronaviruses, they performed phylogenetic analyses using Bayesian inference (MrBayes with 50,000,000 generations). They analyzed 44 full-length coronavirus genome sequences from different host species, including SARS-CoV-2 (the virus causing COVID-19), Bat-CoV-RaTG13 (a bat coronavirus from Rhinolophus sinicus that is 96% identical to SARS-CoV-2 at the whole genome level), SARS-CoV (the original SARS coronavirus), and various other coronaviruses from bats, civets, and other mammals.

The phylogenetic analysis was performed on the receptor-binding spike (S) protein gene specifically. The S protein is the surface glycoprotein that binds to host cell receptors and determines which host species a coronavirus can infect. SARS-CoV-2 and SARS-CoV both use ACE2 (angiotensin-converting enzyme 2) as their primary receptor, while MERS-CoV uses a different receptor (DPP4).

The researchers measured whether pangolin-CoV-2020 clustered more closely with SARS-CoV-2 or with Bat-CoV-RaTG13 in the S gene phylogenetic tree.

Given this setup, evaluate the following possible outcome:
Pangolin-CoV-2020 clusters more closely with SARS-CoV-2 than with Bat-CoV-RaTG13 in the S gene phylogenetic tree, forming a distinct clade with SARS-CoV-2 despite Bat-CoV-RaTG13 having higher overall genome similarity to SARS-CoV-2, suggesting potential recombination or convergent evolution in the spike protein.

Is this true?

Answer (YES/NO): NO